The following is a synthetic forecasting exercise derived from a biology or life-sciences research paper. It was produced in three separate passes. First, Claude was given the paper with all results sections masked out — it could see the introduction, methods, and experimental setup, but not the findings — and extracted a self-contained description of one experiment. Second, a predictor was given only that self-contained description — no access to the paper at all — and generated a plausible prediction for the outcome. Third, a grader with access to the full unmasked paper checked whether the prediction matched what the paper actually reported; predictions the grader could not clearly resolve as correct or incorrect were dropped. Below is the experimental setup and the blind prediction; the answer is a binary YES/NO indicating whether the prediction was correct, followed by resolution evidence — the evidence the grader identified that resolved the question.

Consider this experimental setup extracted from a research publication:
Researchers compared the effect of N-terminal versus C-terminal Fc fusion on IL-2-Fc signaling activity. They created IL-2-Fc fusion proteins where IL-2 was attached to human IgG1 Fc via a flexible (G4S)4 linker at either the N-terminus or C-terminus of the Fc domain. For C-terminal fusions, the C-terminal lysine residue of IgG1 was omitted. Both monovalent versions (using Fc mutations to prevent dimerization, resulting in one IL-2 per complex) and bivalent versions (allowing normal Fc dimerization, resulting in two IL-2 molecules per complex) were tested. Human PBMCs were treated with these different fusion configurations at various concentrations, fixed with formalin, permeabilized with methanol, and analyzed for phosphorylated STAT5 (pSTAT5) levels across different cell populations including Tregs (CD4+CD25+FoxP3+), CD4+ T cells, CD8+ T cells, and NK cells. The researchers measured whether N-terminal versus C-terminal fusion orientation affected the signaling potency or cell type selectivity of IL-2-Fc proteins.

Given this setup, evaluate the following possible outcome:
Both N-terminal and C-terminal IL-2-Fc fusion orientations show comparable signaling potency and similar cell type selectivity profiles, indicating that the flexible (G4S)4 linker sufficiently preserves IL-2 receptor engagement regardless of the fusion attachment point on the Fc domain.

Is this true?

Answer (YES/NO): NO